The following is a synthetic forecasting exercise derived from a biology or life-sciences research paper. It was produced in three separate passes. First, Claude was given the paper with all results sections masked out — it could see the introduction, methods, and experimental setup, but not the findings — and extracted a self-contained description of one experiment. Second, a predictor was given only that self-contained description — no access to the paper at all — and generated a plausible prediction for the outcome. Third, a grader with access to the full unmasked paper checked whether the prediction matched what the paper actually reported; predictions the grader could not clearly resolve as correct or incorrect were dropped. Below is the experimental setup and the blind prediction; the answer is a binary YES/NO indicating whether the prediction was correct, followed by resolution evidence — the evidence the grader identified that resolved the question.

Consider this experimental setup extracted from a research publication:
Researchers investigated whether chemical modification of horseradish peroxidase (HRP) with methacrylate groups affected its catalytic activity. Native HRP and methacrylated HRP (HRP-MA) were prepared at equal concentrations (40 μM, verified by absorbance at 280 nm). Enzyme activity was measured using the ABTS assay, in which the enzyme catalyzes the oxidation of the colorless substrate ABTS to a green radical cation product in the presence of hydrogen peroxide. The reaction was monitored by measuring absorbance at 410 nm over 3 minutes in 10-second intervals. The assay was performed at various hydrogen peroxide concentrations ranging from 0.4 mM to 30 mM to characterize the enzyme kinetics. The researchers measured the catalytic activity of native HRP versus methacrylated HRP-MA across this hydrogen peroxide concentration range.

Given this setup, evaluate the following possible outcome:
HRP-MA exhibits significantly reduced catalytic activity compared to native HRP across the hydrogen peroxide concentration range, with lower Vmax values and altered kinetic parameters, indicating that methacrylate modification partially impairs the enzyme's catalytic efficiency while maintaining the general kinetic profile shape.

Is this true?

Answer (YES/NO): NO